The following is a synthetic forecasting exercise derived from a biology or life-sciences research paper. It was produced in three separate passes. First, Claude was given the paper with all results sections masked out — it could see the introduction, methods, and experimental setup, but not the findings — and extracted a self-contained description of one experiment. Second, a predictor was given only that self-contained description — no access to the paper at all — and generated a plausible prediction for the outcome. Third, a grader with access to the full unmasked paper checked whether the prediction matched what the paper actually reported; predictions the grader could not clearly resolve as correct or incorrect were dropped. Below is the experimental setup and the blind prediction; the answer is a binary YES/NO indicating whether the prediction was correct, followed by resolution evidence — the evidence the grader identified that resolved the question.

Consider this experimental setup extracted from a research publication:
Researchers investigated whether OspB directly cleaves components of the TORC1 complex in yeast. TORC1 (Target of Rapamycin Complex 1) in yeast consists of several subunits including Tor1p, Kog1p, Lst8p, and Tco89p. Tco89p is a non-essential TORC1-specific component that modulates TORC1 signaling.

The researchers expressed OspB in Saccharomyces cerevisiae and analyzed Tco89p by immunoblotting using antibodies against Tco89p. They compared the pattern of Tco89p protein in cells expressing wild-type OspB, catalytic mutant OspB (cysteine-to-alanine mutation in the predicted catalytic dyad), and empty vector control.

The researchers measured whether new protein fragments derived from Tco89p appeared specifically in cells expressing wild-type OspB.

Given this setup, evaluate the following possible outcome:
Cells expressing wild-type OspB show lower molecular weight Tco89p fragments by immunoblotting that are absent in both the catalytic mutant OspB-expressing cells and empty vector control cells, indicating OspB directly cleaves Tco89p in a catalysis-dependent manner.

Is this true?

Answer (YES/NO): YES